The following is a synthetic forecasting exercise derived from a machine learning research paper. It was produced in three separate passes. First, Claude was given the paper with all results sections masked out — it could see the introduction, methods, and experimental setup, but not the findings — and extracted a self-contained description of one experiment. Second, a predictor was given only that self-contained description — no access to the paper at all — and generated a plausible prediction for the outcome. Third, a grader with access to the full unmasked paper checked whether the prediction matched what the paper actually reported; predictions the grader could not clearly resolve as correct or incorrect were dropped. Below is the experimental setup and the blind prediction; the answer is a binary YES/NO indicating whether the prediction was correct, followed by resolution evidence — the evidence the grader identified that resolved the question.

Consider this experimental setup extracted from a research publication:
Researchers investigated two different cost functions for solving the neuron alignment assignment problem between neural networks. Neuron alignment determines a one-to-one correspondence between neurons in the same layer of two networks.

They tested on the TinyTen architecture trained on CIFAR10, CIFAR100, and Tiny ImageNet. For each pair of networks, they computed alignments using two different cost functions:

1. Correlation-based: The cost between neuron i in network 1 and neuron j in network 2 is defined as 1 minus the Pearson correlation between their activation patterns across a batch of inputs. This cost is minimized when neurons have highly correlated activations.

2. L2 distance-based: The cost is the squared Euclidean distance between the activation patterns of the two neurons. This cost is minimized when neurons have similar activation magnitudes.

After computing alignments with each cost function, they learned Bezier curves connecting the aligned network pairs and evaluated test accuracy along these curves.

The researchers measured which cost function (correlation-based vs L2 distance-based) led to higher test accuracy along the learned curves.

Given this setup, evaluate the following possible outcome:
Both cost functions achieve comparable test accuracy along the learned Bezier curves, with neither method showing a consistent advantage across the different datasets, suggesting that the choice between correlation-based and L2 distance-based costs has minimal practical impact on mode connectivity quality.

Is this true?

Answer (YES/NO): NO